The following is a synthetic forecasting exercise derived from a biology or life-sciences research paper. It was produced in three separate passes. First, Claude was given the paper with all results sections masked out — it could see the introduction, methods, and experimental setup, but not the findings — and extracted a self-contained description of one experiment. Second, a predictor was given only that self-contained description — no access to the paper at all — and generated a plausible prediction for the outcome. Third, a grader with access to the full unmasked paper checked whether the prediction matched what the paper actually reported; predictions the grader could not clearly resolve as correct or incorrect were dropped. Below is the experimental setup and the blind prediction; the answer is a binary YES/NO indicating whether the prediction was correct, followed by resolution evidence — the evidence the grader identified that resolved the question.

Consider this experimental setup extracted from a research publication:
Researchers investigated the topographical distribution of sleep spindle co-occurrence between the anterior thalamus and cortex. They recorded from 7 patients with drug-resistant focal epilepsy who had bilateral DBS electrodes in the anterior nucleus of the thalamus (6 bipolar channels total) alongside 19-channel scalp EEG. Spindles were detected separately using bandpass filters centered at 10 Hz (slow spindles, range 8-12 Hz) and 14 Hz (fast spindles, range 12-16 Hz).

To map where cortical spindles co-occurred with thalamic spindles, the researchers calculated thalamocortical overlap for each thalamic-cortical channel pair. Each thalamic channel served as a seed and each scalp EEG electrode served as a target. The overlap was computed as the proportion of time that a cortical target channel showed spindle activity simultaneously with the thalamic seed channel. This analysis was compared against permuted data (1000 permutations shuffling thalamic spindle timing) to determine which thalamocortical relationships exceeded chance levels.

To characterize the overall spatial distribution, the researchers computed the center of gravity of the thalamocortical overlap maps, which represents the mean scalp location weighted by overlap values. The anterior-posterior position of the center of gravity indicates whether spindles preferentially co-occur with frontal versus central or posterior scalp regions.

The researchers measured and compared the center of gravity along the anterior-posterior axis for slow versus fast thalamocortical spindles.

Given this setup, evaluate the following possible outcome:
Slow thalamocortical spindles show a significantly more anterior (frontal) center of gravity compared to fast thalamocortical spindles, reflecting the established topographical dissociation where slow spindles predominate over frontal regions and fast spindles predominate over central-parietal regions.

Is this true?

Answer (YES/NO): YES